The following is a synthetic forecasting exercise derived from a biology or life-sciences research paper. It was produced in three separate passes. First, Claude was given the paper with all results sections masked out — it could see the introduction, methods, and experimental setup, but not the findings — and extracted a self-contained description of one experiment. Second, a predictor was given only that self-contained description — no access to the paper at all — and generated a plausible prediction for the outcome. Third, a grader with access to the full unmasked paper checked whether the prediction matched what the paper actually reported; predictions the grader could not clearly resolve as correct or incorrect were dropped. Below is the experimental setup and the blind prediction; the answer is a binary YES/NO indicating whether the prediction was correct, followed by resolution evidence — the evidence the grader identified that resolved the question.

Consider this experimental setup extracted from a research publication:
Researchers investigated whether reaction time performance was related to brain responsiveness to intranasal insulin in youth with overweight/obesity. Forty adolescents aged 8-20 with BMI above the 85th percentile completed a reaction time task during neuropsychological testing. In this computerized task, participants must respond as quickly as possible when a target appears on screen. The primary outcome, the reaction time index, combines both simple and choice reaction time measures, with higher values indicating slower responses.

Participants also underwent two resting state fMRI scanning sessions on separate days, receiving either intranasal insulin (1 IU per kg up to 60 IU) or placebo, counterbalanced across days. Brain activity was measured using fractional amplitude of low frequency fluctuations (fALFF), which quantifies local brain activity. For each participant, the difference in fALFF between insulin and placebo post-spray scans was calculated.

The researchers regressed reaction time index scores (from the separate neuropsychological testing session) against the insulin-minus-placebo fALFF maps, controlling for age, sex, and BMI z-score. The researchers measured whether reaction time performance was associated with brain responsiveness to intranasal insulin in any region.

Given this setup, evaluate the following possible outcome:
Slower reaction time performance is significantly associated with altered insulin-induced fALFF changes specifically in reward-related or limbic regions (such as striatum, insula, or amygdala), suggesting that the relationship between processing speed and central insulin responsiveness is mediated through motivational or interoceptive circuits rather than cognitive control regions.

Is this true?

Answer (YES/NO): NO